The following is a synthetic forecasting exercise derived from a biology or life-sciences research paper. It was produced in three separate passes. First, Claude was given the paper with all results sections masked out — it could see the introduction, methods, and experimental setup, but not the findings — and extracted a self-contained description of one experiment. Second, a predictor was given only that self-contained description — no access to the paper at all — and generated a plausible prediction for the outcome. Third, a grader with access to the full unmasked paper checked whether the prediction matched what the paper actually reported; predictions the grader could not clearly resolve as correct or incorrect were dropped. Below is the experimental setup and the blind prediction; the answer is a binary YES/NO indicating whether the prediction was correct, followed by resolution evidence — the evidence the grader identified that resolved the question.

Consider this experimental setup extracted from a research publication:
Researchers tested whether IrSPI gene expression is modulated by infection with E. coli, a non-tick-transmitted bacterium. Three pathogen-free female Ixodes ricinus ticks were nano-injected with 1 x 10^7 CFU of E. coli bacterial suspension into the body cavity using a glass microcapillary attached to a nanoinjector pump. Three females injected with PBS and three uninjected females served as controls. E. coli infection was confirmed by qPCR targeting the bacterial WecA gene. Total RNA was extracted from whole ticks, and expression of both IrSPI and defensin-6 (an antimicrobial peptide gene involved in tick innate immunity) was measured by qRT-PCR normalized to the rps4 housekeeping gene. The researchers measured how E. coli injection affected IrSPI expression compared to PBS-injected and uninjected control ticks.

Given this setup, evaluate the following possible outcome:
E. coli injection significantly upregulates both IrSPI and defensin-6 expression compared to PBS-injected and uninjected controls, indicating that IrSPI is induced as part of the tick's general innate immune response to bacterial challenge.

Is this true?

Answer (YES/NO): NO